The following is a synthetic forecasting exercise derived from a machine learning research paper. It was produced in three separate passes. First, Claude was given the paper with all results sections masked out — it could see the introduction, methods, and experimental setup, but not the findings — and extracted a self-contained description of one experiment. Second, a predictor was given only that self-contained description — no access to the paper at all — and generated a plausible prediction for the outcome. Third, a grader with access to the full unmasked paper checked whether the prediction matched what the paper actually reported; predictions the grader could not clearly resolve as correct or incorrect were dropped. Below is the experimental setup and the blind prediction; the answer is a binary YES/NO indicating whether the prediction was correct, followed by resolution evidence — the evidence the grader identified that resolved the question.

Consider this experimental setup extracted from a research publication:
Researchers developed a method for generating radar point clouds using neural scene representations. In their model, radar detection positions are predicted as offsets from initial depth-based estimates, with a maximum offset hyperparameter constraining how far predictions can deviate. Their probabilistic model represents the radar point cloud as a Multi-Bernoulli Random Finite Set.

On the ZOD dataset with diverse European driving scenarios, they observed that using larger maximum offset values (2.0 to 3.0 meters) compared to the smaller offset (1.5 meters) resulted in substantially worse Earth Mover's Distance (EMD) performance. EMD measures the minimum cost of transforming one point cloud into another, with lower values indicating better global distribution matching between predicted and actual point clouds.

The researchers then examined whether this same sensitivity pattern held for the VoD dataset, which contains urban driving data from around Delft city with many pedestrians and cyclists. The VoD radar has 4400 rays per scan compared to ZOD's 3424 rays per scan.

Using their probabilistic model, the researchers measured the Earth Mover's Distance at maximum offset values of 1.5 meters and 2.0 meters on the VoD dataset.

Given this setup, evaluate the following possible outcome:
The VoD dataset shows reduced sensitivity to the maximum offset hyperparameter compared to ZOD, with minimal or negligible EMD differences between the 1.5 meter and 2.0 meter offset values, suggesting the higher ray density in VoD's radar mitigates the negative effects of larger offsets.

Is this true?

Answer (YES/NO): YES